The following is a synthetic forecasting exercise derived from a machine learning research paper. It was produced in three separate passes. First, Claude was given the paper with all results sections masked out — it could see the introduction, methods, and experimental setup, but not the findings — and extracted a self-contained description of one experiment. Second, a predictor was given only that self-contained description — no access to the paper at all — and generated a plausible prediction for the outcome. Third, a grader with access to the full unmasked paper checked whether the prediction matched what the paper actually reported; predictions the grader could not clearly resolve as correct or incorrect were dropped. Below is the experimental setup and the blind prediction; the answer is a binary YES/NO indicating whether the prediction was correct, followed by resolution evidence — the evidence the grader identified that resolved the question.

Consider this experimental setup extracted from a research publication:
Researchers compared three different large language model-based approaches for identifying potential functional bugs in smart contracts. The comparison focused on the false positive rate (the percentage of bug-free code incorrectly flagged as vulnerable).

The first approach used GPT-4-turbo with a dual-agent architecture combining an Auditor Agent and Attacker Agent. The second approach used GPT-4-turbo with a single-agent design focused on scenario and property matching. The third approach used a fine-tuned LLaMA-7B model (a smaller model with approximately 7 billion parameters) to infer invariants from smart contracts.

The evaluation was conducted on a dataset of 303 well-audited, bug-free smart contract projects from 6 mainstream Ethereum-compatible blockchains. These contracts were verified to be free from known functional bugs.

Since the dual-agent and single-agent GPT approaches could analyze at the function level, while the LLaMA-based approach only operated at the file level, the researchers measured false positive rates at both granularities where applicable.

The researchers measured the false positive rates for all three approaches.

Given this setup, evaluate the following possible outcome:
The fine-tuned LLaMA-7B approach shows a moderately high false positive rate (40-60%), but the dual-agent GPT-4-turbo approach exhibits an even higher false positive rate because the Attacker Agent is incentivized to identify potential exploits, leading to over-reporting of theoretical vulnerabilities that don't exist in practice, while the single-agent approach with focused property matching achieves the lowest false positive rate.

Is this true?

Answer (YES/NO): NO